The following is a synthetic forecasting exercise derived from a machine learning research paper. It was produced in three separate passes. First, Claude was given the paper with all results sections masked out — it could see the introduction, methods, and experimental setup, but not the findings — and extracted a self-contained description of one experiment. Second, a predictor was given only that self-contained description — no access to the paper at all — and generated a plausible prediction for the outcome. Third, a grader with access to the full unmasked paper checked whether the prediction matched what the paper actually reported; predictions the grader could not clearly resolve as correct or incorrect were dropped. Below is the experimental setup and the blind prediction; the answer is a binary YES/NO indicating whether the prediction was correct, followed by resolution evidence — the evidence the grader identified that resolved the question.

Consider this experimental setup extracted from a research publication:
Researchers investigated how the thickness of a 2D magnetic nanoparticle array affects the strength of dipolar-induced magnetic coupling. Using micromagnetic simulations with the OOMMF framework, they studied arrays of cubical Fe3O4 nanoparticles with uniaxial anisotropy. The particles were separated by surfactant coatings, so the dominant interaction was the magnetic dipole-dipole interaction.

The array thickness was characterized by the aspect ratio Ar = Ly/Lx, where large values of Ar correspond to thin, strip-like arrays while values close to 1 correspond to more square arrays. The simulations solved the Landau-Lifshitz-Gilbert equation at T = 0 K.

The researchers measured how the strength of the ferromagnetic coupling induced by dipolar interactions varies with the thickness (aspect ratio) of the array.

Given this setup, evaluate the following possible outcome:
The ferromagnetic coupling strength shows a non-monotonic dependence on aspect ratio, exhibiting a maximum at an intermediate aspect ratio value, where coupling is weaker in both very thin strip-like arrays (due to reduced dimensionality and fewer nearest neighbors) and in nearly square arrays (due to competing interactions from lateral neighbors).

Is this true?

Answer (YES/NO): NO